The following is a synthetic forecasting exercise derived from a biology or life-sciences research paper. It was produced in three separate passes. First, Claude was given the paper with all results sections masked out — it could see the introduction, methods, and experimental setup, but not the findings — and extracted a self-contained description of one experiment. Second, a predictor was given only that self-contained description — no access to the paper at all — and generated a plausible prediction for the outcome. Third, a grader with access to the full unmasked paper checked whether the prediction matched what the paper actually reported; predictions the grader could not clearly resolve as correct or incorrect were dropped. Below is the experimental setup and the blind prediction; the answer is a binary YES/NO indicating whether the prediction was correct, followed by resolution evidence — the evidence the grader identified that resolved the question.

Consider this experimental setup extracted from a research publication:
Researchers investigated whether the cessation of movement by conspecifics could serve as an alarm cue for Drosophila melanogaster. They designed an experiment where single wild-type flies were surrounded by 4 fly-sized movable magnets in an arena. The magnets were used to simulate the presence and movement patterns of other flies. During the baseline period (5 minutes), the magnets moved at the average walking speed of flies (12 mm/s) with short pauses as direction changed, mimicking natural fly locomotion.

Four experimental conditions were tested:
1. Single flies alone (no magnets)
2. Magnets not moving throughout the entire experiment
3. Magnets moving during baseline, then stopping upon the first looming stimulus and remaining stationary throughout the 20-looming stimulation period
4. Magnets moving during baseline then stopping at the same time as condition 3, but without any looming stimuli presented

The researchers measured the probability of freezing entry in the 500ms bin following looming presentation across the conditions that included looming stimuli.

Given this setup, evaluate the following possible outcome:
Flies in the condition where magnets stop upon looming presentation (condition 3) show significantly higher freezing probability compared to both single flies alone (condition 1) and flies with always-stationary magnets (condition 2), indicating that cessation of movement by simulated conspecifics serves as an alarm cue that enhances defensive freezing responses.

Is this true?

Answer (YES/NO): YES